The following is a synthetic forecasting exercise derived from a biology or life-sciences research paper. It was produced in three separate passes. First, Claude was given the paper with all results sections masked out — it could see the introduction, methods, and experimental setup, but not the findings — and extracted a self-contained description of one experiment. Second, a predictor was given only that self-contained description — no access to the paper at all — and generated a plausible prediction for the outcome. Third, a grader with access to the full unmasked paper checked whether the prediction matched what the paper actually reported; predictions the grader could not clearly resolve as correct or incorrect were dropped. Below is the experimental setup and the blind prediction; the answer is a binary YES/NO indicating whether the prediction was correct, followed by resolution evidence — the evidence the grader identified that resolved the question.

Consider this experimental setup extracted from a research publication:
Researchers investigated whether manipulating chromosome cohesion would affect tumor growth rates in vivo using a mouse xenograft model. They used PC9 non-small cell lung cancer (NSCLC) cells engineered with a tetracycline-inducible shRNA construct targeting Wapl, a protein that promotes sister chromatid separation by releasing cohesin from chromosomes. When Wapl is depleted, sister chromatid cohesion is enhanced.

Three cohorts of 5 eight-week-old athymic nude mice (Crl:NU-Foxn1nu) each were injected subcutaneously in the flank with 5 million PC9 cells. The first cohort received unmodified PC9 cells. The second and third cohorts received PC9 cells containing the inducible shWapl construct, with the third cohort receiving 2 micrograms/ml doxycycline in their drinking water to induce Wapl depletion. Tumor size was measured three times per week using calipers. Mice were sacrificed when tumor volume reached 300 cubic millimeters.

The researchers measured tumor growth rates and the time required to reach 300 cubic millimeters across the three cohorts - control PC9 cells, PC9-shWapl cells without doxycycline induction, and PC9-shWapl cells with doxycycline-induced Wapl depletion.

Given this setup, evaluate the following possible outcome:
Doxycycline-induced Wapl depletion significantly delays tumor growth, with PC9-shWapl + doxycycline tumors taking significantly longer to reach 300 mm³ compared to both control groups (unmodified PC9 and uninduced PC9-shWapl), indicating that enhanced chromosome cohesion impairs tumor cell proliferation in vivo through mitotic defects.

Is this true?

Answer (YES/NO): NO